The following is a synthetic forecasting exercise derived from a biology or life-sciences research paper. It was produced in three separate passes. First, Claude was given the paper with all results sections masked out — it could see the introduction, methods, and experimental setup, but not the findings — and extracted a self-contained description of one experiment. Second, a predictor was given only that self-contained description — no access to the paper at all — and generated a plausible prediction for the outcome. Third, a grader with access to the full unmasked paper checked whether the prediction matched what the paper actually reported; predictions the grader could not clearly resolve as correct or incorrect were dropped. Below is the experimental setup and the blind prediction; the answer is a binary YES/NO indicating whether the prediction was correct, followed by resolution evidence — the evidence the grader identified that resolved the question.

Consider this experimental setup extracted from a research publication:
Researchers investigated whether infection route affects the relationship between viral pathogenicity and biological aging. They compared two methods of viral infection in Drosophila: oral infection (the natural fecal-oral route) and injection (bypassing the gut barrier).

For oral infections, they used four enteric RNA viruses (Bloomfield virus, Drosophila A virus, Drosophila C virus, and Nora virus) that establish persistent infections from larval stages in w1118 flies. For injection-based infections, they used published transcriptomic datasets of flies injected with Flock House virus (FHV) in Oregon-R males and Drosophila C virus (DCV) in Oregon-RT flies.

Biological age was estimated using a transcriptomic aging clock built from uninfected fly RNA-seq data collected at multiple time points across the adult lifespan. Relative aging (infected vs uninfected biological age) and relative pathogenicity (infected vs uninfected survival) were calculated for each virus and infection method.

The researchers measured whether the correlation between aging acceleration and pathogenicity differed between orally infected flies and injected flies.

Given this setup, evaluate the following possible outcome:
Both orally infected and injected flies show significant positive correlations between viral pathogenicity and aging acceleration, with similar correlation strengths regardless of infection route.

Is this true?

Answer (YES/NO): YES